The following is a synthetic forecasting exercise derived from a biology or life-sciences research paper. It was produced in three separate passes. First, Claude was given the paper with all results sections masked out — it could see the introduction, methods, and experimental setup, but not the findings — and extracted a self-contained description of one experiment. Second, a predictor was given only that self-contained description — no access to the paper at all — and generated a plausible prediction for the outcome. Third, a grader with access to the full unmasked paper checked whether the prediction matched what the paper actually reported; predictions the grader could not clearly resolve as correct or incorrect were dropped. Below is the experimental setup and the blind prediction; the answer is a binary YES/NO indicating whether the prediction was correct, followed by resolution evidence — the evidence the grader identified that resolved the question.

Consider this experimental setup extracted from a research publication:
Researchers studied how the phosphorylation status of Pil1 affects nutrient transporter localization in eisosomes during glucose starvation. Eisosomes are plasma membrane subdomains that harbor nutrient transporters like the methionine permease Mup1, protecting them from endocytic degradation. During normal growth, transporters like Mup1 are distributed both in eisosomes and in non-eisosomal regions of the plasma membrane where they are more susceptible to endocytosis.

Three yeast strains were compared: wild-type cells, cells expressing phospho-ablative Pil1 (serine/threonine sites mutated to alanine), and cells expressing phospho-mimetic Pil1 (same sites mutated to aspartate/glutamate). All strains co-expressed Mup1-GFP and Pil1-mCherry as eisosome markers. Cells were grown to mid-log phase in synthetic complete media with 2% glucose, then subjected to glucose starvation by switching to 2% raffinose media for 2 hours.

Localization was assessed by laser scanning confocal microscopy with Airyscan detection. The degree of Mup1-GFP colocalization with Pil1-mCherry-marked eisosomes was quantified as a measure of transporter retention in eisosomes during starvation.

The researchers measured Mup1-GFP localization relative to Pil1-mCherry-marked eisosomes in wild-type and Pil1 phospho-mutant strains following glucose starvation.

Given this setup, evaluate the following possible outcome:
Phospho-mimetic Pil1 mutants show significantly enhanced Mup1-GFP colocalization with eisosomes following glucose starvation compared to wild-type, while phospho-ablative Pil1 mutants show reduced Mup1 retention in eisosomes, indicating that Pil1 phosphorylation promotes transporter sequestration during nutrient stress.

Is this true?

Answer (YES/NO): NO